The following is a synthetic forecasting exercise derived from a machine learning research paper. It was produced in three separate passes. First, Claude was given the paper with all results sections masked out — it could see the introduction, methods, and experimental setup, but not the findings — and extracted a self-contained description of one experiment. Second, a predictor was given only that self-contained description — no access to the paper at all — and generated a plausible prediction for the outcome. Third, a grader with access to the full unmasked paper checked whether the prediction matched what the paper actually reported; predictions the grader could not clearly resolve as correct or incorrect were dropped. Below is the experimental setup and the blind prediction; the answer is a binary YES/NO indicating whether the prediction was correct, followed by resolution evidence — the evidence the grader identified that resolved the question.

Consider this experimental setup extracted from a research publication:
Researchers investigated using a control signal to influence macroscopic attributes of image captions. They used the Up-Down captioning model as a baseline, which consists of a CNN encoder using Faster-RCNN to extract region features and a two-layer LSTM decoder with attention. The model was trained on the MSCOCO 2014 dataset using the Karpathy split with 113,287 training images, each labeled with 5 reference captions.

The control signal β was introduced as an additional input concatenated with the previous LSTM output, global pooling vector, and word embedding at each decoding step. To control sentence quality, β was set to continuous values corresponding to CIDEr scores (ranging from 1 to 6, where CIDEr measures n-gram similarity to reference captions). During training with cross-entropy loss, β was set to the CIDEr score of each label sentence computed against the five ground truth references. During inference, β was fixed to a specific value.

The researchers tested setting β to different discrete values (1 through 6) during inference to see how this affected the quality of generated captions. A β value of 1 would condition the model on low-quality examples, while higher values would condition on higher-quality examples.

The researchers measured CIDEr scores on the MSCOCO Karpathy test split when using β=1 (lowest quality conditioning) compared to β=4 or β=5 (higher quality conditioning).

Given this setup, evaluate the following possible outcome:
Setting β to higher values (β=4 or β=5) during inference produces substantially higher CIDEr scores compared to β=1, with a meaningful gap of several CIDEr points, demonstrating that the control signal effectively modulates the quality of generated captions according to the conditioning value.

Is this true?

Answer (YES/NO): YES